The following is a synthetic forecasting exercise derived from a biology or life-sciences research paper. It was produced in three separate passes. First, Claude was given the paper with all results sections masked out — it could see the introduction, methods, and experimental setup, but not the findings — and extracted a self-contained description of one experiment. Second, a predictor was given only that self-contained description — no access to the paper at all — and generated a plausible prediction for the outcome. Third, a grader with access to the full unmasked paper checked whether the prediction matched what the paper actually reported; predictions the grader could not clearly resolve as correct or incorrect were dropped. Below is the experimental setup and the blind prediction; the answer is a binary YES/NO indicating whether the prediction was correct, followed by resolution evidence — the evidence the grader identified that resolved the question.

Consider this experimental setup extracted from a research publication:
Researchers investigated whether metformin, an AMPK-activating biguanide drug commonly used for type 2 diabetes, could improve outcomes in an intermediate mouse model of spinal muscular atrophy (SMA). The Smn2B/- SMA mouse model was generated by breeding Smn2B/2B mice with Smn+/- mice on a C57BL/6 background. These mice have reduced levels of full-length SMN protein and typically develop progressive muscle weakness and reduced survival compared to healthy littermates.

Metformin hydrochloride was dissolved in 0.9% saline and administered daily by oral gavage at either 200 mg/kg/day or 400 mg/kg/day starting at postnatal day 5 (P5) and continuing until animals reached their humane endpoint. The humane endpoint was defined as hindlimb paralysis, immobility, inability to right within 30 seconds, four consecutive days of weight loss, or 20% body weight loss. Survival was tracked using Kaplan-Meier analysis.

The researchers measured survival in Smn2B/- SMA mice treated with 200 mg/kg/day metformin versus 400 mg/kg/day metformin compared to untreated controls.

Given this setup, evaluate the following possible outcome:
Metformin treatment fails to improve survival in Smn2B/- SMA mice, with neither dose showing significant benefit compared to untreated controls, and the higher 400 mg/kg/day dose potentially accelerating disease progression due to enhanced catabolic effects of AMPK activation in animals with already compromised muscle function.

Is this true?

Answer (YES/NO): NO